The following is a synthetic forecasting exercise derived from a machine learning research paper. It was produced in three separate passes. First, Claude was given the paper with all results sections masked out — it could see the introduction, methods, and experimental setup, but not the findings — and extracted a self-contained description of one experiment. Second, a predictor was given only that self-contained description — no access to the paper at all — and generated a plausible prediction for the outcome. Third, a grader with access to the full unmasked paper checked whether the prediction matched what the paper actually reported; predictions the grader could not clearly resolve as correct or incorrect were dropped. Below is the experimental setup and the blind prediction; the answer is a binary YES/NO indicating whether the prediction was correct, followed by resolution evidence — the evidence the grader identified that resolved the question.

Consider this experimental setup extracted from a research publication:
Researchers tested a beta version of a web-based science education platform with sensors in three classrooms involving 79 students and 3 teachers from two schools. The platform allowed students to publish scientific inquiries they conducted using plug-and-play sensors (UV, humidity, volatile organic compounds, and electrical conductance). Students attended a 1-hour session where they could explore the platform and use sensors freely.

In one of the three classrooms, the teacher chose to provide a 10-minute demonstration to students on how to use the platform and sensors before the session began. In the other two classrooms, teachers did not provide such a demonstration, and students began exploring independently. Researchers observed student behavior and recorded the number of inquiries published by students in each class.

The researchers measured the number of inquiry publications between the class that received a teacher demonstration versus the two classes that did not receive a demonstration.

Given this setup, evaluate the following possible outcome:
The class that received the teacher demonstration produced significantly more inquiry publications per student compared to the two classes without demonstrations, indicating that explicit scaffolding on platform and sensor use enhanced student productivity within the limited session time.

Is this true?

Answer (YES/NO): NO